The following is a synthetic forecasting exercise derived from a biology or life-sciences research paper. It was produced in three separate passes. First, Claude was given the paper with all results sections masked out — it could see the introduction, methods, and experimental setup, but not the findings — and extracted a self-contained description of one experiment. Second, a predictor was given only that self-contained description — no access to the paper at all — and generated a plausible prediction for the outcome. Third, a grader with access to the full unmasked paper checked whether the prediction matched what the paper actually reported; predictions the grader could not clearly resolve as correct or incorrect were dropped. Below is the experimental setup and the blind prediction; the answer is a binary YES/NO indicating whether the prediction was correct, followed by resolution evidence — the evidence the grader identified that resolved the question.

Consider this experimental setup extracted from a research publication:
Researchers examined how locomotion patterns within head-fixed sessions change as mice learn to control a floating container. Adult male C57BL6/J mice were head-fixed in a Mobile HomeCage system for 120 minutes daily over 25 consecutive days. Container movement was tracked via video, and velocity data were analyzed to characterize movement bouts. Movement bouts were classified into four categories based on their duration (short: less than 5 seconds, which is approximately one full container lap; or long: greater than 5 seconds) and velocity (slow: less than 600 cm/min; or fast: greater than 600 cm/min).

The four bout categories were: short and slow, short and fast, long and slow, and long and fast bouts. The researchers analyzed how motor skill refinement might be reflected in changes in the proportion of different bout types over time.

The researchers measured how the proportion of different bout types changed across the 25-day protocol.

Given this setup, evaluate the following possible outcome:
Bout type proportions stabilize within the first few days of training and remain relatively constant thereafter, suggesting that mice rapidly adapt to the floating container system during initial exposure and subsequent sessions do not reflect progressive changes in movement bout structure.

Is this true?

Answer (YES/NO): NO